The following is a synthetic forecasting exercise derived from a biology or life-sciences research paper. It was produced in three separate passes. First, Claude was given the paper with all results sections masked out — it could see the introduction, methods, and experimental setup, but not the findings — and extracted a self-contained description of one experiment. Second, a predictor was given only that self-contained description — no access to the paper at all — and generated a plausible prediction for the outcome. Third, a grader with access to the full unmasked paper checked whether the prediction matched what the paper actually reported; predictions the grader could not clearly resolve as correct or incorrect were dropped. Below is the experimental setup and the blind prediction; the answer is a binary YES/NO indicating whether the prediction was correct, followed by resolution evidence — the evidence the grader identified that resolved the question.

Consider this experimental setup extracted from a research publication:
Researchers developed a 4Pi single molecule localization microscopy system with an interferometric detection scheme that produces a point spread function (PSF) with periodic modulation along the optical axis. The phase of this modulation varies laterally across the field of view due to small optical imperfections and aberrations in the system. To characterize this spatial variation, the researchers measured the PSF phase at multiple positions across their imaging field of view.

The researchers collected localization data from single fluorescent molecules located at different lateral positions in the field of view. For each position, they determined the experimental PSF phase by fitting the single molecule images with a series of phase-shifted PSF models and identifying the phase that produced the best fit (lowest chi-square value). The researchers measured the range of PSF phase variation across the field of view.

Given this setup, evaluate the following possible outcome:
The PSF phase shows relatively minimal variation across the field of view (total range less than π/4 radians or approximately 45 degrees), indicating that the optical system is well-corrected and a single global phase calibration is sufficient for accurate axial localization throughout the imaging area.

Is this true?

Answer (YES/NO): NO